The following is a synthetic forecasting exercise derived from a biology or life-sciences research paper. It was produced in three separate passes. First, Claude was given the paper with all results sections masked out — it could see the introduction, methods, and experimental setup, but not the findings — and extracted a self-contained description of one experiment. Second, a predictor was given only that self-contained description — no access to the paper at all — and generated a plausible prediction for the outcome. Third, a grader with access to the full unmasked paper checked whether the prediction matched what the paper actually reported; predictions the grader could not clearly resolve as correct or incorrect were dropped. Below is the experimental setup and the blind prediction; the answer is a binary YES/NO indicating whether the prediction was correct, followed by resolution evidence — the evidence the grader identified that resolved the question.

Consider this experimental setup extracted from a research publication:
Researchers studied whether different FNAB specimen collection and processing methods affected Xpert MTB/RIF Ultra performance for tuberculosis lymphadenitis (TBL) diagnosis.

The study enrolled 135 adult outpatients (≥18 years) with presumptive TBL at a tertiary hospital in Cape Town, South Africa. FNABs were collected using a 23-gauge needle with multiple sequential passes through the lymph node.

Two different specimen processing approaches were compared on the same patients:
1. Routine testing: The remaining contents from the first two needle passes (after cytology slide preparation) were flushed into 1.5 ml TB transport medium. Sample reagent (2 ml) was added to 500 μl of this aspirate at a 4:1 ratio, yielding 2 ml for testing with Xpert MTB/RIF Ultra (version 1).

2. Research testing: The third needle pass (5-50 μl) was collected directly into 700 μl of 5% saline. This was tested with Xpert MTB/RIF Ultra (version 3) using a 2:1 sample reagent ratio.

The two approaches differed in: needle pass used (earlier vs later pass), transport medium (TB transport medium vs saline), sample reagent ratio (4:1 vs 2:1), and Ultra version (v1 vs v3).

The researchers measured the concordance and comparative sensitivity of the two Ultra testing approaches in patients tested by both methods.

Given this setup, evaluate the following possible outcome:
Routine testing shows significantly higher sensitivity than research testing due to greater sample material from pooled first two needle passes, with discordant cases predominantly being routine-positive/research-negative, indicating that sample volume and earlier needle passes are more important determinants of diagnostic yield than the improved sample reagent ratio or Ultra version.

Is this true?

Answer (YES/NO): NO